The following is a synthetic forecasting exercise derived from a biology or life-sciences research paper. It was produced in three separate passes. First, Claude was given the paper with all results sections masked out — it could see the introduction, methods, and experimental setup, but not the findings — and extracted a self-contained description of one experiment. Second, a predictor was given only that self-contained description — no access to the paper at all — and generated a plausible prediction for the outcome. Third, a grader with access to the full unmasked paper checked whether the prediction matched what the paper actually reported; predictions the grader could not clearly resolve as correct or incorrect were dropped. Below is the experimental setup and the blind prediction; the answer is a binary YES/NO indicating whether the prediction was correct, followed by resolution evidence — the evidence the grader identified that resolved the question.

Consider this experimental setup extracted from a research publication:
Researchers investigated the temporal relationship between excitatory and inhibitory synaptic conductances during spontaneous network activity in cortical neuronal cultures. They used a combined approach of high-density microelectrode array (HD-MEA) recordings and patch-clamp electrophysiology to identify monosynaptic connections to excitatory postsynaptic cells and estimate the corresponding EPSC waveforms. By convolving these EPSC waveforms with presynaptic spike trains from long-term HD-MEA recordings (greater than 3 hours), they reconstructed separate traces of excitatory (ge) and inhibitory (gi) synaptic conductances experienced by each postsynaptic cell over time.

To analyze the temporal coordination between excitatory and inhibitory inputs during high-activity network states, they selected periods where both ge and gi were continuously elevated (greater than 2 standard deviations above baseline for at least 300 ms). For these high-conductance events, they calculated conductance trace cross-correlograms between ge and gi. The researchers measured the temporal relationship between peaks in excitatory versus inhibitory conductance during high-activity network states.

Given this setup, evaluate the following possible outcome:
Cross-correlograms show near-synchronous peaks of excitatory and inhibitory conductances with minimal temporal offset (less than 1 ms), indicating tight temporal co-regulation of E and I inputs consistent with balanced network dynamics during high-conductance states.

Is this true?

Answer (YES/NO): NO